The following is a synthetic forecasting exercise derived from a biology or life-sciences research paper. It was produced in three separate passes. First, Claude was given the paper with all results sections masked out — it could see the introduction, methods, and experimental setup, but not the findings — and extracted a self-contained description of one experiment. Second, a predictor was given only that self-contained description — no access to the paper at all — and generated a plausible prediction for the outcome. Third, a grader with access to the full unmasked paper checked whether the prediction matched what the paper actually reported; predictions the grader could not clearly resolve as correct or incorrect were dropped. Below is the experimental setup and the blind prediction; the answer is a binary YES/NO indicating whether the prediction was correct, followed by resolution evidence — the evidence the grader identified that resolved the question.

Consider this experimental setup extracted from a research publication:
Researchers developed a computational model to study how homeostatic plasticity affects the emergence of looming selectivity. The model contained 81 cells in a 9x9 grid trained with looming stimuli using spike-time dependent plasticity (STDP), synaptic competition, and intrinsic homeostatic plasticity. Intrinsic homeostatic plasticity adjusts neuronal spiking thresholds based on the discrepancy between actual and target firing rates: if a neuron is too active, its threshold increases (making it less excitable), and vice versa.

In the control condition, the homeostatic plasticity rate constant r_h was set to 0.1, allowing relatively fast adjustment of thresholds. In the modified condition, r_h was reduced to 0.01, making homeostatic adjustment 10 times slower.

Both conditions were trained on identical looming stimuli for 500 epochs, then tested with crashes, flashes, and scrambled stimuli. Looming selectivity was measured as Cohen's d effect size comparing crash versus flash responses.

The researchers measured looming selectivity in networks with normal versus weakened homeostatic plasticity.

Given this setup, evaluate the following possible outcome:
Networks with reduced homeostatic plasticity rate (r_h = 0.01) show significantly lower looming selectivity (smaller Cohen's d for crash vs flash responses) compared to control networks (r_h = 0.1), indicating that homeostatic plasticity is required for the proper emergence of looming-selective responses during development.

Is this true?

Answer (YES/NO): YES